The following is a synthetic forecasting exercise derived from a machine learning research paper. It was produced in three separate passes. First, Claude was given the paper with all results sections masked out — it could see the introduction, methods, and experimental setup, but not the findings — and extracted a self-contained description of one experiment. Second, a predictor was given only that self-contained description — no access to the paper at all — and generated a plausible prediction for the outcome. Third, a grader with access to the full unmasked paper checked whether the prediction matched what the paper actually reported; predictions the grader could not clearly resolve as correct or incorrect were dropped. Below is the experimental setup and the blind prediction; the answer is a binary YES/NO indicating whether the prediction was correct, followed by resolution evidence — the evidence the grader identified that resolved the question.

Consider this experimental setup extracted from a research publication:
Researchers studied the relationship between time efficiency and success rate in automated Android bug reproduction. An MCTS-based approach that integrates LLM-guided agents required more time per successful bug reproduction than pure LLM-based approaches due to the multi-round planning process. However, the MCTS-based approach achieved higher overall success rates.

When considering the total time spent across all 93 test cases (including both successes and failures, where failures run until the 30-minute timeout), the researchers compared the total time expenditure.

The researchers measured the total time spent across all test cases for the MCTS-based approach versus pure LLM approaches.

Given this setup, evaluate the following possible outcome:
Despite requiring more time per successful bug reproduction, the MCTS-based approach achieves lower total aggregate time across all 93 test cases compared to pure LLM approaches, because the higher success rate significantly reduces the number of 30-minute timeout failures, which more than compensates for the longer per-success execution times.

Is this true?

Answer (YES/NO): YES